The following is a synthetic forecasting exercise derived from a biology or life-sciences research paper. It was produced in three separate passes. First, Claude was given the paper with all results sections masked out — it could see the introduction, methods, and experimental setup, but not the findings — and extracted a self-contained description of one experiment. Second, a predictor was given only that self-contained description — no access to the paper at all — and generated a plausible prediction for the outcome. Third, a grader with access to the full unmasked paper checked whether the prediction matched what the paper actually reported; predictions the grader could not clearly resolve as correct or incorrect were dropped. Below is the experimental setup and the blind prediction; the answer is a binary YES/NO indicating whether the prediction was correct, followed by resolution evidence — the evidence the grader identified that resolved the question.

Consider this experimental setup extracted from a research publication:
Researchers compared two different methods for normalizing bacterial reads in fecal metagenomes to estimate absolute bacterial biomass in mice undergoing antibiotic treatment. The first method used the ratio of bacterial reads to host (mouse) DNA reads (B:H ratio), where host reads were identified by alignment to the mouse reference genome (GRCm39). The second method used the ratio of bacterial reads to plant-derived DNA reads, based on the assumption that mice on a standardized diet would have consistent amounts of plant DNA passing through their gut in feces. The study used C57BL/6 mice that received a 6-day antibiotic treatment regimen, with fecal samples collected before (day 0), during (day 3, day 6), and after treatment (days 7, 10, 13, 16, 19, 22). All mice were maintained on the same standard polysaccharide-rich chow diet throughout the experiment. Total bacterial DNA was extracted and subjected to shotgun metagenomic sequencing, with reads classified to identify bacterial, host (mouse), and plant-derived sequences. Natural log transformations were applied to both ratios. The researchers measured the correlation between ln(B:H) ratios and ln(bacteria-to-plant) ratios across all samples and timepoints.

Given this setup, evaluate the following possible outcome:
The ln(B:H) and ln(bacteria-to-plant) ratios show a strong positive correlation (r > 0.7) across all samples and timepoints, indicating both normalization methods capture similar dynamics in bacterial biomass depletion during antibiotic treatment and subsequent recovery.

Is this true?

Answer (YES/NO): YES